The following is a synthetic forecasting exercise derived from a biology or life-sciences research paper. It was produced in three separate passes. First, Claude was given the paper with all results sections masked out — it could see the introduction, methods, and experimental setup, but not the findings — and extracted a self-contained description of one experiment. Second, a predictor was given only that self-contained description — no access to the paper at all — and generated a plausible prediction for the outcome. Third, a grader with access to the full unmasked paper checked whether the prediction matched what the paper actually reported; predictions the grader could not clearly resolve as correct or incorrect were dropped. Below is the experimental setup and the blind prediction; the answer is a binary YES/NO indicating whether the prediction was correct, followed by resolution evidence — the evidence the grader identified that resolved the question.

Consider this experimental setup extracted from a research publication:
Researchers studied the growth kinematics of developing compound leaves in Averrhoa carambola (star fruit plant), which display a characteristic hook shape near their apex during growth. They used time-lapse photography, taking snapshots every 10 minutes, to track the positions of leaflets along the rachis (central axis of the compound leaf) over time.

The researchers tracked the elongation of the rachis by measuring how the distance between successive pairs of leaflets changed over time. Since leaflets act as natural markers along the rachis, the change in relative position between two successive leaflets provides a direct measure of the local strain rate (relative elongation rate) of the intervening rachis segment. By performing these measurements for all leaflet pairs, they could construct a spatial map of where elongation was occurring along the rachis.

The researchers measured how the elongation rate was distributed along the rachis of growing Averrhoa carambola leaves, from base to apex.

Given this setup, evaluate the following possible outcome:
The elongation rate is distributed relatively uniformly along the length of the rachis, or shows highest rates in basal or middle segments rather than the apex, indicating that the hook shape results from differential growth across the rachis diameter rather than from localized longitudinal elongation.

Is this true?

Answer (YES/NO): NO